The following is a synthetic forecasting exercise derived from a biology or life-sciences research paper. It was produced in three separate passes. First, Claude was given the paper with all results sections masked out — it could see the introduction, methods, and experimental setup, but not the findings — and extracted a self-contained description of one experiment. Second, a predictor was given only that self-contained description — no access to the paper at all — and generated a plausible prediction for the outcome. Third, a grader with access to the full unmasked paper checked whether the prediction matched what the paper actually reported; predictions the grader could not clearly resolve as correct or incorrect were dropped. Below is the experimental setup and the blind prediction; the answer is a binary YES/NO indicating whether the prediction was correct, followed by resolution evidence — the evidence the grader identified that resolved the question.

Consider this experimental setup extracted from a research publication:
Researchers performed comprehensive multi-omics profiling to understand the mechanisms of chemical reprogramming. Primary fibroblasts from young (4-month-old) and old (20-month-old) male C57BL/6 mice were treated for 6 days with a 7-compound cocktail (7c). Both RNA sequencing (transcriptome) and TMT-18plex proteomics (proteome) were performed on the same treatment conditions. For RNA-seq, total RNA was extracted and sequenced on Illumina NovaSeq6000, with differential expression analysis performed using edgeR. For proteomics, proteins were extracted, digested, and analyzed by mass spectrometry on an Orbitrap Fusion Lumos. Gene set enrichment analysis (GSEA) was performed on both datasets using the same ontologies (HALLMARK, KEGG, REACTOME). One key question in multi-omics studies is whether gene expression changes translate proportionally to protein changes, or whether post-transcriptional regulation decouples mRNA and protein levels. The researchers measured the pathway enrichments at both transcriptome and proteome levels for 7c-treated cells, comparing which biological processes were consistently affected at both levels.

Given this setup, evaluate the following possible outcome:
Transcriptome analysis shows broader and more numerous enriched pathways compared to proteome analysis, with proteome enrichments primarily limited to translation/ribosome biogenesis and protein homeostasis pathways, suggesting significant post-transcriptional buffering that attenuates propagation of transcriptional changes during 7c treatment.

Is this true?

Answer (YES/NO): NO